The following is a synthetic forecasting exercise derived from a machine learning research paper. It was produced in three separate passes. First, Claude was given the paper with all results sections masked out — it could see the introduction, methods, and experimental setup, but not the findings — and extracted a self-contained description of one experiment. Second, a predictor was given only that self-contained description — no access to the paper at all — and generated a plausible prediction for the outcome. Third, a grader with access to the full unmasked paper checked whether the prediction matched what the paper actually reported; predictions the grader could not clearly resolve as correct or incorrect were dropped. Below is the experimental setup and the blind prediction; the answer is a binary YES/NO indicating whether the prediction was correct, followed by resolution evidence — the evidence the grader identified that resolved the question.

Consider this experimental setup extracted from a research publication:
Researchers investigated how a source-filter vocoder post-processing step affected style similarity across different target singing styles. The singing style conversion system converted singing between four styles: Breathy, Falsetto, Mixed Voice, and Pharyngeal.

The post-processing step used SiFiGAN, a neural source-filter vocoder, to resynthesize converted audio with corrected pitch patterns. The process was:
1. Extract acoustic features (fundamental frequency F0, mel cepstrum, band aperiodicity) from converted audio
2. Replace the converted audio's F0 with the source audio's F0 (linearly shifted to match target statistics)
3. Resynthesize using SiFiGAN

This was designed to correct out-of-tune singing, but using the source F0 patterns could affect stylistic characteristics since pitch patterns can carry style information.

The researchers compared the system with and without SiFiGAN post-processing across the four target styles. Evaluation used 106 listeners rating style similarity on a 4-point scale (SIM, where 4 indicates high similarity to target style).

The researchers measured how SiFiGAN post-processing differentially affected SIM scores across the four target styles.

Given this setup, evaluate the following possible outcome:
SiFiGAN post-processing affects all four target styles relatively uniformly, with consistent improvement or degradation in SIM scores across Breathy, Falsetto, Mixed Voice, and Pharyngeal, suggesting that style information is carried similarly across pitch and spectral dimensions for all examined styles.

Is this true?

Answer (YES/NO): NO